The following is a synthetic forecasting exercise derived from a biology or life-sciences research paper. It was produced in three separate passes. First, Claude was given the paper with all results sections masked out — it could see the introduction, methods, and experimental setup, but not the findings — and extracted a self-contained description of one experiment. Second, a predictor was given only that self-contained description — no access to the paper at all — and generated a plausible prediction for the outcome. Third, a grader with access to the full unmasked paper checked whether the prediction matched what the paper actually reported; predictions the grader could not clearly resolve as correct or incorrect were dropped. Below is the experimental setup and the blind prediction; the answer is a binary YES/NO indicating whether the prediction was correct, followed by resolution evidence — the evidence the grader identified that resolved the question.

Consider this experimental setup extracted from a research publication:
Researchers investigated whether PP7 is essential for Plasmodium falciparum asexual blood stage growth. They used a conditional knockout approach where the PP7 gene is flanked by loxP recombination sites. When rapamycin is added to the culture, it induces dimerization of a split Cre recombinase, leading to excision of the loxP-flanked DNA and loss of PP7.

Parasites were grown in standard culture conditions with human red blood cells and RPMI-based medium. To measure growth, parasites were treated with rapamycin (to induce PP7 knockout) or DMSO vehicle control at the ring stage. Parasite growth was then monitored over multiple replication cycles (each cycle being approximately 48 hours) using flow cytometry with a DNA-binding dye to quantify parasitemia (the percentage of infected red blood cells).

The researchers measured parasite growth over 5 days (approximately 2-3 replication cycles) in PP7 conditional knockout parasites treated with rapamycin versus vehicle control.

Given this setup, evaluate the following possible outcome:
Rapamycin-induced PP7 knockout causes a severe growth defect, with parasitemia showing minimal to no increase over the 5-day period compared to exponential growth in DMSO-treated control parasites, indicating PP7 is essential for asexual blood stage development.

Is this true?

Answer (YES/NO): YES